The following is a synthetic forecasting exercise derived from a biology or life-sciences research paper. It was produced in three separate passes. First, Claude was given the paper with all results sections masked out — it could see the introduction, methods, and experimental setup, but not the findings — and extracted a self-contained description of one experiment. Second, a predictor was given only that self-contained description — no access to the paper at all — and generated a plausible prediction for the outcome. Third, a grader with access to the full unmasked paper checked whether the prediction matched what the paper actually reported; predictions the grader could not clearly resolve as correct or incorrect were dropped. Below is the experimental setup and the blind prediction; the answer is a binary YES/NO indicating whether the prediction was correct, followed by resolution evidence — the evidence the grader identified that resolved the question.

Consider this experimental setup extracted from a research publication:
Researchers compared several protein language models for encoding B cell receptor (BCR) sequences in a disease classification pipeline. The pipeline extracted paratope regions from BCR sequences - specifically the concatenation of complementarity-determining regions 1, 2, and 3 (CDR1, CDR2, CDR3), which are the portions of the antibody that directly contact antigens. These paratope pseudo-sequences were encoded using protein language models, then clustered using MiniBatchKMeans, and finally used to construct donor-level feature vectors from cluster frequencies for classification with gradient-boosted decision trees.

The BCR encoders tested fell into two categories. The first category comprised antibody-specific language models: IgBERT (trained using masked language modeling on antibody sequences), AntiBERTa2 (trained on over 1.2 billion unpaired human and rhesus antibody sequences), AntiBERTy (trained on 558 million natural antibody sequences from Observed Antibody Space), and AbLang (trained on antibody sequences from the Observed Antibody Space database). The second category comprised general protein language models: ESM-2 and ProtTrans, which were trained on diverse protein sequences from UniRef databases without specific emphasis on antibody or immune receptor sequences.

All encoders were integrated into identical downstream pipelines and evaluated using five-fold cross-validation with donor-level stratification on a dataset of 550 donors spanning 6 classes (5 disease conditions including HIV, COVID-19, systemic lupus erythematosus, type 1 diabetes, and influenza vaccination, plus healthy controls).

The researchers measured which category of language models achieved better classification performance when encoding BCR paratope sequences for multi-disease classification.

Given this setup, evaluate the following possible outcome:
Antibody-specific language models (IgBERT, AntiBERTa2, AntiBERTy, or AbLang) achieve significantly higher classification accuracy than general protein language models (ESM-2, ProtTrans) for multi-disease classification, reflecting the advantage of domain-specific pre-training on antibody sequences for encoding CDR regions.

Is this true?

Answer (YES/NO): NO